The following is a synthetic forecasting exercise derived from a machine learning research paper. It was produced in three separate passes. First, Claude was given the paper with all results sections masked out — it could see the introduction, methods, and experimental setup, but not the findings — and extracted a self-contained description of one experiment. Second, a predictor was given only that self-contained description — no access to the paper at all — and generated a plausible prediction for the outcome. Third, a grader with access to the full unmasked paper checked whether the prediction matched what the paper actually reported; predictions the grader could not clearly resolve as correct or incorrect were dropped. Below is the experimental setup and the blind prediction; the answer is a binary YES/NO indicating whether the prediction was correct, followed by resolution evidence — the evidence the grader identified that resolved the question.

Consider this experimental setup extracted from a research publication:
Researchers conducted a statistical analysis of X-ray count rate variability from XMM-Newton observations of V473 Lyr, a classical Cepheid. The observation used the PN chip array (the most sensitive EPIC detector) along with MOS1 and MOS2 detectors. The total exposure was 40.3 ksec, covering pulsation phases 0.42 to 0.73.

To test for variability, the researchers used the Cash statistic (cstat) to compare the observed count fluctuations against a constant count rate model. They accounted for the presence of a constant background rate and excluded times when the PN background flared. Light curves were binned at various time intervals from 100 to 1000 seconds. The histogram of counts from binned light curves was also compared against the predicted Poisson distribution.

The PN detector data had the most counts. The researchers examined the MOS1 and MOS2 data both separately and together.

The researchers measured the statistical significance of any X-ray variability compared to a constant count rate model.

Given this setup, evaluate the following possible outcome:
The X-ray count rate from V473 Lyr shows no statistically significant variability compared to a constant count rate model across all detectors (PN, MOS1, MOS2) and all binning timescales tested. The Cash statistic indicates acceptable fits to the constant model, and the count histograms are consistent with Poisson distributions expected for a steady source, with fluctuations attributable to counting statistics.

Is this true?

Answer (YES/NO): NO